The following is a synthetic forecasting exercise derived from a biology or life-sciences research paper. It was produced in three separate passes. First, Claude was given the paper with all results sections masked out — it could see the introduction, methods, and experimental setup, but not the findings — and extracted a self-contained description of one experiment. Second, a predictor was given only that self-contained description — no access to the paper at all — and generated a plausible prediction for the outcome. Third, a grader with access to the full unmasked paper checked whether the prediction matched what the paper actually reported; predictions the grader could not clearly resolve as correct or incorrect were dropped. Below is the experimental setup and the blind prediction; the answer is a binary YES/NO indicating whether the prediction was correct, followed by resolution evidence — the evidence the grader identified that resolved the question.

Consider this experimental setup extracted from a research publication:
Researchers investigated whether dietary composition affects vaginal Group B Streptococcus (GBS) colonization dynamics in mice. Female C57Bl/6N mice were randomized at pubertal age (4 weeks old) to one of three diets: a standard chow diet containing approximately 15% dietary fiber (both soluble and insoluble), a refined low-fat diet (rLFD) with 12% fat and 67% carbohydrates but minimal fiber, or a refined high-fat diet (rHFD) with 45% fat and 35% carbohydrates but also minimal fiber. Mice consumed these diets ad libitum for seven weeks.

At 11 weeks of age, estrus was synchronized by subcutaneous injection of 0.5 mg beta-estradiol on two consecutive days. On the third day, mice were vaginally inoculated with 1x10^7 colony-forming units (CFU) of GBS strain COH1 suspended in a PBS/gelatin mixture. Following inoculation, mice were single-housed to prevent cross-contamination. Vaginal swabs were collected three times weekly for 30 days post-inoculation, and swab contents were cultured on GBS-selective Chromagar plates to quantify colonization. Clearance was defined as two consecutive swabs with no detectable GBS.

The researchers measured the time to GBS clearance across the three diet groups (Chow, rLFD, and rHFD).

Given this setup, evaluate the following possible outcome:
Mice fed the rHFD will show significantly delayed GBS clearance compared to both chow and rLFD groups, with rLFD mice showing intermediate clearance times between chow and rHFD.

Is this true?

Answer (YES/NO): NO